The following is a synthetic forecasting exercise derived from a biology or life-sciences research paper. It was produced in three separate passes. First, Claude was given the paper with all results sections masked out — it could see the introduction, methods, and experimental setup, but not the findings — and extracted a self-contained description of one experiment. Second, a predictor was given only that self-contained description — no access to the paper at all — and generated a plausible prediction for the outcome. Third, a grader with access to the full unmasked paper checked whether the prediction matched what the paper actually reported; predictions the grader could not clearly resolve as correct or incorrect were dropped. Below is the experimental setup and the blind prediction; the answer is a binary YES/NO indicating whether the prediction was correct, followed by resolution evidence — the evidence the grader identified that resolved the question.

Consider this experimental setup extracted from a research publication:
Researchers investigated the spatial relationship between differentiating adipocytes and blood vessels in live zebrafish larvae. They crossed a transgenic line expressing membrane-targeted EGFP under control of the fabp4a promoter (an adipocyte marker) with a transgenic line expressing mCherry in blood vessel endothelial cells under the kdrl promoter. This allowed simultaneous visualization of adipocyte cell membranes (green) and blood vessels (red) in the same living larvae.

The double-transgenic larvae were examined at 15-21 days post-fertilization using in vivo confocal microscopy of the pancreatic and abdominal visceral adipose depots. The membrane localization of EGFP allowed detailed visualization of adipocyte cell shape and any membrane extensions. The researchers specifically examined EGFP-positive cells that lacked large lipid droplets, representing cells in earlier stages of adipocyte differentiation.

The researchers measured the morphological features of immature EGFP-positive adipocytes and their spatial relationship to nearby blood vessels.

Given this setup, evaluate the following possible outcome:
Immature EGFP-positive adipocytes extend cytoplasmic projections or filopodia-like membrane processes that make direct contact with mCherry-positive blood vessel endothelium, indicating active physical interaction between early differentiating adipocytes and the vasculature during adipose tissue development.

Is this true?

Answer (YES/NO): YES